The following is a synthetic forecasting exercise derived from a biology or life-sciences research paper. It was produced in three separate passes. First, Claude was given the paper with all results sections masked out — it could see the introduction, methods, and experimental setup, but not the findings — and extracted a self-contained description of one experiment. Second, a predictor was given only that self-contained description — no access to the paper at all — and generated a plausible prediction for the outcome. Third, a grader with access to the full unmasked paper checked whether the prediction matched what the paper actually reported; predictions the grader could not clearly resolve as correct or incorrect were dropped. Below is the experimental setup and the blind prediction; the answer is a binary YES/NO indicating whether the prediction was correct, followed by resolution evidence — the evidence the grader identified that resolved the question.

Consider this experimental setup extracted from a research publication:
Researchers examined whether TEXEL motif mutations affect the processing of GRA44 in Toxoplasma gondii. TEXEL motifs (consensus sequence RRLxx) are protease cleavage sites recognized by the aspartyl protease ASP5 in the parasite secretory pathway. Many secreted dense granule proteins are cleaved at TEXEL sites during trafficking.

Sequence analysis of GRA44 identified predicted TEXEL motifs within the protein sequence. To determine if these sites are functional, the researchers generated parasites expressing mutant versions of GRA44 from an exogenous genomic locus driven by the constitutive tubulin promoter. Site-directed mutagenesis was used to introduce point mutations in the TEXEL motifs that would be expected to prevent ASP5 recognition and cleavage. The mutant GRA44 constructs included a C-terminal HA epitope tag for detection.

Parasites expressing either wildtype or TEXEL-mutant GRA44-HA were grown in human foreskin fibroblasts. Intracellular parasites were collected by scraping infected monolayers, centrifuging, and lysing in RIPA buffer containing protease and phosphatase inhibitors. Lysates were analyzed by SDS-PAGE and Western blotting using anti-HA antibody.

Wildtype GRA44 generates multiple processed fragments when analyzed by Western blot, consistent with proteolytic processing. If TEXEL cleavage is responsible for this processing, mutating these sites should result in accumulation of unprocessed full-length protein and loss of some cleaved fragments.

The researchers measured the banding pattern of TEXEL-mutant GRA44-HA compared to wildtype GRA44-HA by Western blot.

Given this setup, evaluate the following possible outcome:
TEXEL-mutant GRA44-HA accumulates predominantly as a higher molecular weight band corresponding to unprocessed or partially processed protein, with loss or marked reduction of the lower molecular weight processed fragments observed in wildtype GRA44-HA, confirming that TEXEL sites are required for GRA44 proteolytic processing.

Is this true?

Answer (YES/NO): YES